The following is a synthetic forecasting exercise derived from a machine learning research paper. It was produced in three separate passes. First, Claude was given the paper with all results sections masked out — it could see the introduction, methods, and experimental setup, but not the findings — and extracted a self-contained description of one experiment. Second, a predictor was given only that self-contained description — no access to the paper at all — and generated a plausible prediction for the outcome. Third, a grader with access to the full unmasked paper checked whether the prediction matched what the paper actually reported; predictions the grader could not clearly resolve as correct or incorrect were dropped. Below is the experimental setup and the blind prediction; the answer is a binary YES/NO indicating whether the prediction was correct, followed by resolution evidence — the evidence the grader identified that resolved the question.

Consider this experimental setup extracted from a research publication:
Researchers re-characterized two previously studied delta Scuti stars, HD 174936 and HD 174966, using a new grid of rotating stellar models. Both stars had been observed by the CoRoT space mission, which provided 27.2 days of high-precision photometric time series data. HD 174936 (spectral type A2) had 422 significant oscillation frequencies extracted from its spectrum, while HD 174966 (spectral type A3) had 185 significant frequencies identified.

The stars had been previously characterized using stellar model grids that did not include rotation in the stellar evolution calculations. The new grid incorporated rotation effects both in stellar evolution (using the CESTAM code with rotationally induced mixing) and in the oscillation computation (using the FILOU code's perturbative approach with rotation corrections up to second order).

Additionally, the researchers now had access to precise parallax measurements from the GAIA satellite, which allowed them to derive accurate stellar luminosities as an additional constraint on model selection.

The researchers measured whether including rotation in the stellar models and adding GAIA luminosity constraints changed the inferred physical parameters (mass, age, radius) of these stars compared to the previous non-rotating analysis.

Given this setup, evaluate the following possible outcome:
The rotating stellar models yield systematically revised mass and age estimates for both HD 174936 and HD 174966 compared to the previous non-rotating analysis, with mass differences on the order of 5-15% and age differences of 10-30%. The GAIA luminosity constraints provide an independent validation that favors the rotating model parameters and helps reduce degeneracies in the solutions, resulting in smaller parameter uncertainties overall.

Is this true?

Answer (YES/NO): NO